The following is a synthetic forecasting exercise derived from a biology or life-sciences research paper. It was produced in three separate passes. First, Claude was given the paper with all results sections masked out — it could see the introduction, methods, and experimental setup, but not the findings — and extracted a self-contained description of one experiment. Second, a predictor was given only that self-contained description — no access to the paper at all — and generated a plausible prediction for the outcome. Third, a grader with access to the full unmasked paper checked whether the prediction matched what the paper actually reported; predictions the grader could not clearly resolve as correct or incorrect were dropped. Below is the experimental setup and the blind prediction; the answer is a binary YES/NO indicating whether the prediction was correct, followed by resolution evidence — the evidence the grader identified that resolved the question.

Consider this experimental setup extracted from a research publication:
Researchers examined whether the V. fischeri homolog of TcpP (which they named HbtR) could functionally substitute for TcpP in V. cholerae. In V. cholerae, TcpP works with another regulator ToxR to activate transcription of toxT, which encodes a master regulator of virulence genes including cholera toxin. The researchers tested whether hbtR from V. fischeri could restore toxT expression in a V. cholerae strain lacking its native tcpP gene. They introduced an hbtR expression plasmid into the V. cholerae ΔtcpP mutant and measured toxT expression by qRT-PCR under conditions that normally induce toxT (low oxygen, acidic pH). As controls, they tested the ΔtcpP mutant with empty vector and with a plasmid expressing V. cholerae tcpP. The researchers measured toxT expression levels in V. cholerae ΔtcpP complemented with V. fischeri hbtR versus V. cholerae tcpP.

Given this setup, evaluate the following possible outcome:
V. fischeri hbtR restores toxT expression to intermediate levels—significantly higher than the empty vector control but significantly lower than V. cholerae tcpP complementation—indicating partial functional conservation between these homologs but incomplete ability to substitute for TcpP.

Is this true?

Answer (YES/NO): NO